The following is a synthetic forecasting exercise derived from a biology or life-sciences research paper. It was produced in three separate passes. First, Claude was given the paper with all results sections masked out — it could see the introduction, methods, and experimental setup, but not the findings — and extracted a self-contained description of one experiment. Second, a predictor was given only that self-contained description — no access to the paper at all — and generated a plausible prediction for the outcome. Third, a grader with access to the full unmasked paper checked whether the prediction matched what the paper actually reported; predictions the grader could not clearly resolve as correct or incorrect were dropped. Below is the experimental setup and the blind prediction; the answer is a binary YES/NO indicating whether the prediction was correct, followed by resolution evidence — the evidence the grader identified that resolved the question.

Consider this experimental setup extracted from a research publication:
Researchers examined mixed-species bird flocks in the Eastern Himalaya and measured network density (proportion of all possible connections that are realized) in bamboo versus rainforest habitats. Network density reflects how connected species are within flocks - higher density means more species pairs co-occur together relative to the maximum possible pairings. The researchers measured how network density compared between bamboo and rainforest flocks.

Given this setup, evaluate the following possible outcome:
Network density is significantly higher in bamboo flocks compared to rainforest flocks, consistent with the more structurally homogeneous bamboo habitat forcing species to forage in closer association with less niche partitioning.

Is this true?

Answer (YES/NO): NO